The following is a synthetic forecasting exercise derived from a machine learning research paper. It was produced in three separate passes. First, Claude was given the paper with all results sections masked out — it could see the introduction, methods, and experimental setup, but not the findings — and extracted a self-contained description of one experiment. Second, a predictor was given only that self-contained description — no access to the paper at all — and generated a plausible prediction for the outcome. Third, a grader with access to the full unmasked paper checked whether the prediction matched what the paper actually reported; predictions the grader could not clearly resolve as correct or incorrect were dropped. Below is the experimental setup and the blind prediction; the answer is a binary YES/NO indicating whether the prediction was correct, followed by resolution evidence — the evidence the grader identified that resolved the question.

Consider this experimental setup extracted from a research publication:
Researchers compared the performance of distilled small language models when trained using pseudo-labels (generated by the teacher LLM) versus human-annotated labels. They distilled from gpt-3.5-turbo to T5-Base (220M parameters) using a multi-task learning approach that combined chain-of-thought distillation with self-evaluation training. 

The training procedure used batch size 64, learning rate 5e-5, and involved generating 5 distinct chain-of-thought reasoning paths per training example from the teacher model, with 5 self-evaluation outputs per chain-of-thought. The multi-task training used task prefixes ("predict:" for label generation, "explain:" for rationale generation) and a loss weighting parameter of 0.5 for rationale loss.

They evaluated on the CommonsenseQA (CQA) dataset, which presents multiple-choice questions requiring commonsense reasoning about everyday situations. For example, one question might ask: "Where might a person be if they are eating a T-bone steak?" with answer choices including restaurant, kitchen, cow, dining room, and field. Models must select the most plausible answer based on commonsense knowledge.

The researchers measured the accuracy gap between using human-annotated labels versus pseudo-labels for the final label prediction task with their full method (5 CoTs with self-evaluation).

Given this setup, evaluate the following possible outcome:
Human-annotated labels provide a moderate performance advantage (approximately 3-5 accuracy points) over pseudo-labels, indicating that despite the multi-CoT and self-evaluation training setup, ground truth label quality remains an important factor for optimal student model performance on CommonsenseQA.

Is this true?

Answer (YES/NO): YES